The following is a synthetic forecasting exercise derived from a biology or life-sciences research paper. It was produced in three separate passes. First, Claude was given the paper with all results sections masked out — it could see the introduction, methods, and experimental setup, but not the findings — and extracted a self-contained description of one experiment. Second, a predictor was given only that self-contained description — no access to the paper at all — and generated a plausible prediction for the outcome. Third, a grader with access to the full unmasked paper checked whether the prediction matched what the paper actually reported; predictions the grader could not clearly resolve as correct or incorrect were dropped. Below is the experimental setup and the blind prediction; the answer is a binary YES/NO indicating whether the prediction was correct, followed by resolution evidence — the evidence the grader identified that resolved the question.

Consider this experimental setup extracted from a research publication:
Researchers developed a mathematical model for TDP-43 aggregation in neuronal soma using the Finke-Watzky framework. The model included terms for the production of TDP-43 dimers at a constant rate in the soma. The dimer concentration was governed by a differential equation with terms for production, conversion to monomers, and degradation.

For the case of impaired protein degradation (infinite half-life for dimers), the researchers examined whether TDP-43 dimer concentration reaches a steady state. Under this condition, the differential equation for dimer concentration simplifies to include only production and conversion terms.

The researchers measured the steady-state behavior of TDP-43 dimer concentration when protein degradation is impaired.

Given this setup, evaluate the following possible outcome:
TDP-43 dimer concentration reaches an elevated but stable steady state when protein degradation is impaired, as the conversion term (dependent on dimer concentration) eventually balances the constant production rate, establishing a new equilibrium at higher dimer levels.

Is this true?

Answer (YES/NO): YES